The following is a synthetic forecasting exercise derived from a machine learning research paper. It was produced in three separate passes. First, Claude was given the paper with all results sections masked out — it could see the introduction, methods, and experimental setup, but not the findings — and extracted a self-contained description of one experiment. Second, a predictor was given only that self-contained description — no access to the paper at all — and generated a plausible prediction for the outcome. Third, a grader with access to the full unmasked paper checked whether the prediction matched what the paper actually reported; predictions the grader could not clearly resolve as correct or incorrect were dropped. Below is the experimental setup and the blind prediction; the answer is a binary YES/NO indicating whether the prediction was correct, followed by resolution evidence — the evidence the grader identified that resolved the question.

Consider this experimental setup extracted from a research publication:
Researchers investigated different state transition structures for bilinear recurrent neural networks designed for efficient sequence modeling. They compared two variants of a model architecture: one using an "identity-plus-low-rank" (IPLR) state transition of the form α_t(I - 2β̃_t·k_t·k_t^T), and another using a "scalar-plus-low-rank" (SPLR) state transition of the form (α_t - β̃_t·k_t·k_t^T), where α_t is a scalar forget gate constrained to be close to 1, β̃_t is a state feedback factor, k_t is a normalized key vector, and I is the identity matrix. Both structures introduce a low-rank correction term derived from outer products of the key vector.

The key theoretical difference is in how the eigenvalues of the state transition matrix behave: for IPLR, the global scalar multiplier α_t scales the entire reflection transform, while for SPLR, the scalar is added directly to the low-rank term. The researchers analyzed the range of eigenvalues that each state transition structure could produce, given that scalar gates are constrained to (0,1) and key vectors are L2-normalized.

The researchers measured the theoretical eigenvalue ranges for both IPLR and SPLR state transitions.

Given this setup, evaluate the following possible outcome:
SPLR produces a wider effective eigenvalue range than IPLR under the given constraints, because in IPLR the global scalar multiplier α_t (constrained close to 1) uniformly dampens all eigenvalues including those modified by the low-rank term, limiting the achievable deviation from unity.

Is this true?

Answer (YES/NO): NO